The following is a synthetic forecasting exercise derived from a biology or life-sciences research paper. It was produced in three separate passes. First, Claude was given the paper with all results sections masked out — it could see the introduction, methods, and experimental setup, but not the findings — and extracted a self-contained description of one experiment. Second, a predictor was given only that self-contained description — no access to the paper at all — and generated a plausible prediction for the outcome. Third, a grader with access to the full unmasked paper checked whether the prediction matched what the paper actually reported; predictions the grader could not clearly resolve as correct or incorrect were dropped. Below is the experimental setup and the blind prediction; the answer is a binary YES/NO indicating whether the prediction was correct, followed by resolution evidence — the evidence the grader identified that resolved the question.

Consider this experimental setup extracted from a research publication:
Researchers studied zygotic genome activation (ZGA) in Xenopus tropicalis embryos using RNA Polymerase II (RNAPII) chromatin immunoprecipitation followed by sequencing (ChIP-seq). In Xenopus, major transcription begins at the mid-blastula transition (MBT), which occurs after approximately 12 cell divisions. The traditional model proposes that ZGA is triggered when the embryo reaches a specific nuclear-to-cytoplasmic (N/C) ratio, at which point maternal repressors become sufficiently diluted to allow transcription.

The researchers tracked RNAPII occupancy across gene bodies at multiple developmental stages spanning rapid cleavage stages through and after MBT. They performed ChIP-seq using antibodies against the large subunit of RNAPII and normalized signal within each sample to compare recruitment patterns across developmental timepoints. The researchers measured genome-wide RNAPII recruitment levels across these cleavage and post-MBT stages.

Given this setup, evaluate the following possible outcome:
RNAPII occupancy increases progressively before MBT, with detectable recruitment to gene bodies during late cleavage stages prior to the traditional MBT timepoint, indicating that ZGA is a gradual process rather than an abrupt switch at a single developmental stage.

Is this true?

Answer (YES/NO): YES